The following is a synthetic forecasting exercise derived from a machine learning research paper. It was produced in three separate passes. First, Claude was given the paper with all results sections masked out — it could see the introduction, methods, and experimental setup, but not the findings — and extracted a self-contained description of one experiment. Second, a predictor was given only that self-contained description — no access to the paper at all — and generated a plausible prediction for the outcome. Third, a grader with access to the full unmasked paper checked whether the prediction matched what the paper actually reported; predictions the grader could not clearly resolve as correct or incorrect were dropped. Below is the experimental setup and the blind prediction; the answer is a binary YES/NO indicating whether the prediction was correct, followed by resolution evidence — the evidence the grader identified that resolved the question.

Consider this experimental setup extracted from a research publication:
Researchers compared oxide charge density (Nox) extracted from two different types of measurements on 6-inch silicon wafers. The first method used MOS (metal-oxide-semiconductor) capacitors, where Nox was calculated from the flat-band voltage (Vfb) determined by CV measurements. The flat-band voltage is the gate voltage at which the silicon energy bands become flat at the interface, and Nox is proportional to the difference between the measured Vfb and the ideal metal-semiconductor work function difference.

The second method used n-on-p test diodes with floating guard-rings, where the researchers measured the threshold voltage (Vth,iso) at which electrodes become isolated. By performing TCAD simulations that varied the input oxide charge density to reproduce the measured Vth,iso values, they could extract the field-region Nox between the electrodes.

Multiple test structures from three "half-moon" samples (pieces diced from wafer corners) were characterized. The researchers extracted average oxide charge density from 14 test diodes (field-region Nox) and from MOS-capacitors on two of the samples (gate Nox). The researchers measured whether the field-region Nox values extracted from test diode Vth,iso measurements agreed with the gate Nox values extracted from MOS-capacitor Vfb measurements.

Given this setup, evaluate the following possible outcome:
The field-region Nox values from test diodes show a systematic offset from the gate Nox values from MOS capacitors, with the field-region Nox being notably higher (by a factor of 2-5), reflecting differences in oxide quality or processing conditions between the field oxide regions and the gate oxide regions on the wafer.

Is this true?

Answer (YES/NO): NO